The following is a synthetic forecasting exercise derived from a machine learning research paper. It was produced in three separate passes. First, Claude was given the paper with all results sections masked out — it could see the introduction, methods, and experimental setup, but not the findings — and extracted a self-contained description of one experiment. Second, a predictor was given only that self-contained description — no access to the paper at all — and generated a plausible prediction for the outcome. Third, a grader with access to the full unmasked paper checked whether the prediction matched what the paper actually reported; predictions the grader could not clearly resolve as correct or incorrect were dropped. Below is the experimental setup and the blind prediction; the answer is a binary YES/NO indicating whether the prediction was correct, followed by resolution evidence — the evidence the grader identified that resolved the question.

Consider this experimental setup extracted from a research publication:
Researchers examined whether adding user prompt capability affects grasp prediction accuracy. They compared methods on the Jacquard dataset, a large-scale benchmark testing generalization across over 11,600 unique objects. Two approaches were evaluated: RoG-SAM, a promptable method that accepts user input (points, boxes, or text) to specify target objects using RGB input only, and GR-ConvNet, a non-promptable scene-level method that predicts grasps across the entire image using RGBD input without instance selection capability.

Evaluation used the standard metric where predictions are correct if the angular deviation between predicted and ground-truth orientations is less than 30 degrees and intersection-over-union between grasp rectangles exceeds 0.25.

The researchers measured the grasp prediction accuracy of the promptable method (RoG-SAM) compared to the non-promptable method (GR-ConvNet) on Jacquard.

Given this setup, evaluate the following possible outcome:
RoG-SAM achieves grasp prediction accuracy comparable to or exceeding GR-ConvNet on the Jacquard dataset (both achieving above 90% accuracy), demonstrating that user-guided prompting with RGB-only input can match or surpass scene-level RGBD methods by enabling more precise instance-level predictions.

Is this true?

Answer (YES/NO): YES